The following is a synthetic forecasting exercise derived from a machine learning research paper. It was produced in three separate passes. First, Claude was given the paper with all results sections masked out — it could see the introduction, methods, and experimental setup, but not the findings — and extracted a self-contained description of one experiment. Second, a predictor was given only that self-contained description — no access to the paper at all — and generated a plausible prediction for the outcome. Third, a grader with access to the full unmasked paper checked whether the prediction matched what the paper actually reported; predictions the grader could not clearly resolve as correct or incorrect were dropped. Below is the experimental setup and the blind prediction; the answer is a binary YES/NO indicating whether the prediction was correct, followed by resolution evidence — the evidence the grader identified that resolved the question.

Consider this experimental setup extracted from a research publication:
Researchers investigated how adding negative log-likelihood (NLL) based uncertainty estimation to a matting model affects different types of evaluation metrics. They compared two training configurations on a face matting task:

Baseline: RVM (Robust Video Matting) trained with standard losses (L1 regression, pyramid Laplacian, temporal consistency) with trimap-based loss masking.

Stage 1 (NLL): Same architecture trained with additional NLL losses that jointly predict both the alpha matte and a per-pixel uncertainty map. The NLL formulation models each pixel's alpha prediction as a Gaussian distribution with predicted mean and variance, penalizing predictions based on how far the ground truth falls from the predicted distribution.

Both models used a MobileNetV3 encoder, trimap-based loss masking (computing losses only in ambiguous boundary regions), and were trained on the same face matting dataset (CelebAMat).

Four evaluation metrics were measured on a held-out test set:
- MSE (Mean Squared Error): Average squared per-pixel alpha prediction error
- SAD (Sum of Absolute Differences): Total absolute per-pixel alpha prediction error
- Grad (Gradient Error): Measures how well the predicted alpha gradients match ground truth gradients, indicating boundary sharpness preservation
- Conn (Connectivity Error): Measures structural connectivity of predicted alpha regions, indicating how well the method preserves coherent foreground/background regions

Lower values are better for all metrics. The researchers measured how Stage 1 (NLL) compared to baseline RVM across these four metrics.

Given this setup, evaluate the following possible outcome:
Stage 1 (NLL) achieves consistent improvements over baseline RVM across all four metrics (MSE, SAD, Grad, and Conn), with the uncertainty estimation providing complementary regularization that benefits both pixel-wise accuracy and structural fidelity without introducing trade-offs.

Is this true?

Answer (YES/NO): NO